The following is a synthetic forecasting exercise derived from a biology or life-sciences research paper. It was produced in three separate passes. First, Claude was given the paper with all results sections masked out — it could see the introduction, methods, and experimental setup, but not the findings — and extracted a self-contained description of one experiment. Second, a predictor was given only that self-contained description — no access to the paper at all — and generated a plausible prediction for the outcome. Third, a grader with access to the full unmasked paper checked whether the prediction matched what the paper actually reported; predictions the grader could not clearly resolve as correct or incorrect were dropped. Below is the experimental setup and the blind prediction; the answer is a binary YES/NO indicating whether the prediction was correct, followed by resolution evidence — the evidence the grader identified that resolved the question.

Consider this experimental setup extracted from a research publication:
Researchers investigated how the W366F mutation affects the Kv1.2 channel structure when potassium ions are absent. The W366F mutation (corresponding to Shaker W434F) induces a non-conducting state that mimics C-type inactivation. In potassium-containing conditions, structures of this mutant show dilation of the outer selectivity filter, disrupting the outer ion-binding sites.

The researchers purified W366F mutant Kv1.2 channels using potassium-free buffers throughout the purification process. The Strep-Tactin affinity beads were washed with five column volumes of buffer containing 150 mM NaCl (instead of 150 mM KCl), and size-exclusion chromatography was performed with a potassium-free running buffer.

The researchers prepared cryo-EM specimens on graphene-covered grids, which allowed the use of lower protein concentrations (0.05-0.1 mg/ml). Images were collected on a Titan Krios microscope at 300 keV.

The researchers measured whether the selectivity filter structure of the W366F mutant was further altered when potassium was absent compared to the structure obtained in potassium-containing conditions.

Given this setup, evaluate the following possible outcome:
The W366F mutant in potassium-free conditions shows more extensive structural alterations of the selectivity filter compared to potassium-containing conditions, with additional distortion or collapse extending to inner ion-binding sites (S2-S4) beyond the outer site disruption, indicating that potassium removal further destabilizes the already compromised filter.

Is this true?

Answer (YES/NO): NO